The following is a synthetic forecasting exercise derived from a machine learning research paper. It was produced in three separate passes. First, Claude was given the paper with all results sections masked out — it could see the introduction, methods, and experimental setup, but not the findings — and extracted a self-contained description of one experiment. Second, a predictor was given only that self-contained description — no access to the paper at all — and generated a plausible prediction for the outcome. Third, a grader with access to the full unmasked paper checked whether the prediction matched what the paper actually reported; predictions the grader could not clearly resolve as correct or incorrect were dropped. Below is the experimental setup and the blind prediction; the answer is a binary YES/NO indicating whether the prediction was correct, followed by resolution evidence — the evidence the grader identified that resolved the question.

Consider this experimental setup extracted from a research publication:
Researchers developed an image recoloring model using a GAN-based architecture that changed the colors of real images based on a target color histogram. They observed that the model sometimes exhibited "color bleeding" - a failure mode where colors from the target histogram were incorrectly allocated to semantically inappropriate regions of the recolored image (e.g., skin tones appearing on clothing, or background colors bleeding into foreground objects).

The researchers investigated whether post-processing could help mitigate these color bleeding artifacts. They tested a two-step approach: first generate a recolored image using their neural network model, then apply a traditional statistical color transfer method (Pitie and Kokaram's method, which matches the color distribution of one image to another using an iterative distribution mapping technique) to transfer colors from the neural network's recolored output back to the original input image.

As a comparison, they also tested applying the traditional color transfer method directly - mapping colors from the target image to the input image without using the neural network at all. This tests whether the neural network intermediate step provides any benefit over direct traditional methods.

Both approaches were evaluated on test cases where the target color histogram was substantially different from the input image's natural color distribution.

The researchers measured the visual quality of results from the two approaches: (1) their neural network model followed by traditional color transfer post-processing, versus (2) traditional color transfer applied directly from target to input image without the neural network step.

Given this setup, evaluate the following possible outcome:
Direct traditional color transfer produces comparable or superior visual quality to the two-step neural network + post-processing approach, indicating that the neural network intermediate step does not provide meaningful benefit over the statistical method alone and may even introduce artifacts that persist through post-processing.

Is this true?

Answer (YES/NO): NO